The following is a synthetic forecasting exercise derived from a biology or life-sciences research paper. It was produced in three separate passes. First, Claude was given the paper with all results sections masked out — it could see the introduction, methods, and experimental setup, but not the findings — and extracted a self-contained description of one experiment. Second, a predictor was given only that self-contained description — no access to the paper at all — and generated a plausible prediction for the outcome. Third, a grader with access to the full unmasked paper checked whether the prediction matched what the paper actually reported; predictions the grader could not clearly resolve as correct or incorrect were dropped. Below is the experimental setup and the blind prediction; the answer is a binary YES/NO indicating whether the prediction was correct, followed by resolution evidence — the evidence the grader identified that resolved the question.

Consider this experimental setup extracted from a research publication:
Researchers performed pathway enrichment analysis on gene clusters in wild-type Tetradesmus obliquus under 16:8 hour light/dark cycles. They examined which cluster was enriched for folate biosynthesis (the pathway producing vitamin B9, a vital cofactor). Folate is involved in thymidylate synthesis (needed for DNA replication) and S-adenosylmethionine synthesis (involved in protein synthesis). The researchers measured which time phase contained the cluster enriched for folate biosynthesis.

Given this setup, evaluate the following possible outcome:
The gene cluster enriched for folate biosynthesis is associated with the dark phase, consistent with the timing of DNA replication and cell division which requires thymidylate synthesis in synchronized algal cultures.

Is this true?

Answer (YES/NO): NO